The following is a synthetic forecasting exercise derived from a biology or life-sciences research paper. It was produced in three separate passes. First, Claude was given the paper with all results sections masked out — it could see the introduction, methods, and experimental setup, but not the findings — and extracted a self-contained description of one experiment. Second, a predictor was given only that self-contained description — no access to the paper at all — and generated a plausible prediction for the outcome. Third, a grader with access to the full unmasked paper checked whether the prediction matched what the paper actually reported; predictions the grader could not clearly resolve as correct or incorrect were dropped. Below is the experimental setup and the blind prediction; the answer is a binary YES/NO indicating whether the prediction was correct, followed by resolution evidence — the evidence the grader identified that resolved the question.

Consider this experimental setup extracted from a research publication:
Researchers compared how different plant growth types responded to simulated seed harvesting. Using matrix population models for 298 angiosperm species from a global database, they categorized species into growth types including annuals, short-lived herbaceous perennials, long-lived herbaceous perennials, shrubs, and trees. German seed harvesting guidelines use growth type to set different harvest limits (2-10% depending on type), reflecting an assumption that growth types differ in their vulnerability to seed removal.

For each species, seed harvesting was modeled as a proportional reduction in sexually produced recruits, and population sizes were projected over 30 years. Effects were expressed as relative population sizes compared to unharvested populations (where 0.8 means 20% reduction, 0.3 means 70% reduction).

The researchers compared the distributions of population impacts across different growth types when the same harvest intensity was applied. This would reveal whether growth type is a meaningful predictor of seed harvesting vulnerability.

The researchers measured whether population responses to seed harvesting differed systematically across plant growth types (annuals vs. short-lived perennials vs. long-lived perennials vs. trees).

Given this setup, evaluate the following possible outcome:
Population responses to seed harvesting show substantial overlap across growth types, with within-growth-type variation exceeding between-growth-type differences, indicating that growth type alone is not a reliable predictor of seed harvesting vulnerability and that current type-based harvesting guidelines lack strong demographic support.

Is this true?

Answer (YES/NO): YES